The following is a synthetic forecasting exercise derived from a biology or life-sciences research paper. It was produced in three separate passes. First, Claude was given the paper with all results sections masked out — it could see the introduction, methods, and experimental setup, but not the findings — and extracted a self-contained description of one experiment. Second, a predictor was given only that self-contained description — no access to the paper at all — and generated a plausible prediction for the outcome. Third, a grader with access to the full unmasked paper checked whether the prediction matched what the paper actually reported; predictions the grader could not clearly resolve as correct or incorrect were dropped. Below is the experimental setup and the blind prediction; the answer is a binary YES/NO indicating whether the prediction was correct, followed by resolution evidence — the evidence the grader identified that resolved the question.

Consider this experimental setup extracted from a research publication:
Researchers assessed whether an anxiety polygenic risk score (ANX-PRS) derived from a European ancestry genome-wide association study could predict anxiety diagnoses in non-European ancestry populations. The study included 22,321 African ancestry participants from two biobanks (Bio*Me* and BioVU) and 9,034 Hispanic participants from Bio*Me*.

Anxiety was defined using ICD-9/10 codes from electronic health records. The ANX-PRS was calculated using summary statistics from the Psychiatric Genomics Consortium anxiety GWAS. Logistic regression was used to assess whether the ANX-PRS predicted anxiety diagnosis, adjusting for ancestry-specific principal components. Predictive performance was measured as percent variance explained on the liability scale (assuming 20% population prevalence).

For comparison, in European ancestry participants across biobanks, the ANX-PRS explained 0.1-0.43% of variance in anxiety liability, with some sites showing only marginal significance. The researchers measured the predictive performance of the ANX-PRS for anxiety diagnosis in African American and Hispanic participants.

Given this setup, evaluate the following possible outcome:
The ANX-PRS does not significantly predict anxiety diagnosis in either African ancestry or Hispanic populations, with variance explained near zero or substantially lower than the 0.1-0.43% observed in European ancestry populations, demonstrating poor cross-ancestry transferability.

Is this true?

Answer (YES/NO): NO